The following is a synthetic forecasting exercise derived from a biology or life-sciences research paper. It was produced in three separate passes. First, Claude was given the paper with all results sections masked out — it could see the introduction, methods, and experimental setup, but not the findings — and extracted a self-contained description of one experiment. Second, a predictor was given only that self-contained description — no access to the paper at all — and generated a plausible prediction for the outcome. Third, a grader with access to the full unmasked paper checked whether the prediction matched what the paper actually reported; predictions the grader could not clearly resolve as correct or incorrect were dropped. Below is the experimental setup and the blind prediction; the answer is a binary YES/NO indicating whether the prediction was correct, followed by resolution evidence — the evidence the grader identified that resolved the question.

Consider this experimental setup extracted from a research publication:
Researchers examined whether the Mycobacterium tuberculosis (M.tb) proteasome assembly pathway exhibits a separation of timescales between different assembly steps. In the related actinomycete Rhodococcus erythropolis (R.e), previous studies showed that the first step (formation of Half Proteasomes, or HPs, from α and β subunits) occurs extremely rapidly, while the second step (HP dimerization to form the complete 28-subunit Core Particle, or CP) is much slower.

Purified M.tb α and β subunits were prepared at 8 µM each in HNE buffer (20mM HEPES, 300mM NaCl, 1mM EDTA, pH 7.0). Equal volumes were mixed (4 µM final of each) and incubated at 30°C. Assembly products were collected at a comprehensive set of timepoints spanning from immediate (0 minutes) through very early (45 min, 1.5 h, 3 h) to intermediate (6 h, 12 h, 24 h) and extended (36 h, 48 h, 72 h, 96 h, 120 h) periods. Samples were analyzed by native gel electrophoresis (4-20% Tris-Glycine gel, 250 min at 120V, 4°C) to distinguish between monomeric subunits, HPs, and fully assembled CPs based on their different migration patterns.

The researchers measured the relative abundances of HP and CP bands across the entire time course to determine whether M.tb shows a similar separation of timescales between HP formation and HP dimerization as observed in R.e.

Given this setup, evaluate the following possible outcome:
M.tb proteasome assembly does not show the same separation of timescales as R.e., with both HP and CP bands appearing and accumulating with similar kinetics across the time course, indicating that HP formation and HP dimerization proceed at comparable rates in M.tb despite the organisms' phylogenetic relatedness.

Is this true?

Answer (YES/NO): NO